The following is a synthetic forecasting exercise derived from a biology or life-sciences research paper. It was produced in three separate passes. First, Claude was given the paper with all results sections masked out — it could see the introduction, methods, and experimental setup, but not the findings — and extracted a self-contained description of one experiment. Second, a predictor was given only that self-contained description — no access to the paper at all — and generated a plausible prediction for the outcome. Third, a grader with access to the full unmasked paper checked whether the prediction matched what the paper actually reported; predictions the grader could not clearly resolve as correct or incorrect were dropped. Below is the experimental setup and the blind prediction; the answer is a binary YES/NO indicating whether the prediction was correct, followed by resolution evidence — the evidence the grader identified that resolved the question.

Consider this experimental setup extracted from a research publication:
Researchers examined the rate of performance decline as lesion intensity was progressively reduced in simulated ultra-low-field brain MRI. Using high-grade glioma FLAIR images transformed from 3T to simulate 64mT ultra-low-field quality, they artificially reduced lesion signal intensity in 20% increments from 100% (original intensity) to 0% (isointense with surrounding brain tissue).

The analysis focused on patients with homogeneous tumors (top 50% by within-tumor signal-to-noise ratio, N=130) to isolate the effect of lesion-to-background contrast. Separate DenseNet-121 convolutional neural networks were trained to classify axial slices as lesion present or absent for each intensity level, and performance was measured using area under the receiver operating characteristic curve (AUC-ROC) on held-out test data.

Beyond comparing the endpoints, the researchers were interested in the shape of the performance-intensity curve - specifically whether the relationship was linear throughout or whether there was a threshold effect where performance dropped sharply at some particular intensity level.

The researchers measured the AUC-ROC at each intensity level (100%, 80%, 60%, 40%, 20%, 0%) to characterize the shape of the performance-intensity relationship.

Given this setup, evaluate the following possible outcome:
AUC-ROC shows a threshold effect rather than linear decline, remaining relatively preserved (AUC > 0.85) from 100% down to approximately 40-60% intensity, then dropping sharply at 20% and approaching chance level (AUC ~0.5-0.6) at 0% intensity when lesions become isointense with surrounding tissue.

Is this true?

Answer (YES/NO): NO